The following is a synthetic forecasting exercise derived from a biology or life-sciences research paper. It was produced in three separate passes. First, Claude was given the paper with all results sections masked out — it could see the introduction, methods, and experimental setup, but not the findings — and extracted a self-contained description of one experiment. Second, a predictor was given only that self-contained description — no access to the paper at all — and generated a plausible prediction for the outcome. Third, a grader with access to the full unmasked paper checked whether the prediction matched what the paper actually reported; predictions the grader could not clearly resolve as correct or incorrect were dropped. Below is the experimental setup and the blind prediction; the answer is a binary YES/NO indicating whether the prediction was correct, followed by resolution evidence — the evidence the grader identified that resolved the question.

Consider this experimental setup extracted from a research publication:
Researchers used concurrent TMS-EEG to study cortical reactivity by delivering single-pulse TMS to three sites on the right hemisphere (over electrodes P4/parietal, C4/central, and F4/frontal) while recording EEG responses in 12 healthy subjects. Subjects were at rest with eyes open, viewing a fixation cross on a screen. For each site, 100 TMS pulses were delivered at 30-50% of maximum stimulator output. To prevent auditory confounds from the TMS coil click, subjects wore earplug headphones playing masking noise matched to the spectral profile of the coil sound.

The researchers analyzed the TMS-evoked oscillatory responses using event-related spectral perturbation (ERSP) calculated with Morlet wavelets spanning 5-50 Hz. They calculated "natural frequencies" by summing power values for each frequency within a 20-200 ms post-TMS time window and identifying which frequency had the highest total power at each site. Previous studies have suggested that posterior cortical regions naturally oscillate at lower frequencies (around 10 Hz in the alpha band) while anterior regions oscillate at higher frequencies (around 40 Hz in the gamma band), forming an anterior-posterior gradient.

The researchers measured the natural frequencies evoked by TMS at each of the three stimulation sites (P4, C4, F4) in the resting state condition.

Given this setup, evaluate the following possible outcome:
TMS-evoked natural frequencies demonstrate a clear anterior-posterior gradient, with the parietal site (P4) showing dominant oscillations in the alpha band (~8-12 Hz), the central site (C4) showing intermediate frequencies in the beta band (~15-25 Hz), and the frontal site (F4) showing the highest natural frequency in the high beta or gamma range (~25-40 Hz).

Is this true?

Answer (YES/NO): NO